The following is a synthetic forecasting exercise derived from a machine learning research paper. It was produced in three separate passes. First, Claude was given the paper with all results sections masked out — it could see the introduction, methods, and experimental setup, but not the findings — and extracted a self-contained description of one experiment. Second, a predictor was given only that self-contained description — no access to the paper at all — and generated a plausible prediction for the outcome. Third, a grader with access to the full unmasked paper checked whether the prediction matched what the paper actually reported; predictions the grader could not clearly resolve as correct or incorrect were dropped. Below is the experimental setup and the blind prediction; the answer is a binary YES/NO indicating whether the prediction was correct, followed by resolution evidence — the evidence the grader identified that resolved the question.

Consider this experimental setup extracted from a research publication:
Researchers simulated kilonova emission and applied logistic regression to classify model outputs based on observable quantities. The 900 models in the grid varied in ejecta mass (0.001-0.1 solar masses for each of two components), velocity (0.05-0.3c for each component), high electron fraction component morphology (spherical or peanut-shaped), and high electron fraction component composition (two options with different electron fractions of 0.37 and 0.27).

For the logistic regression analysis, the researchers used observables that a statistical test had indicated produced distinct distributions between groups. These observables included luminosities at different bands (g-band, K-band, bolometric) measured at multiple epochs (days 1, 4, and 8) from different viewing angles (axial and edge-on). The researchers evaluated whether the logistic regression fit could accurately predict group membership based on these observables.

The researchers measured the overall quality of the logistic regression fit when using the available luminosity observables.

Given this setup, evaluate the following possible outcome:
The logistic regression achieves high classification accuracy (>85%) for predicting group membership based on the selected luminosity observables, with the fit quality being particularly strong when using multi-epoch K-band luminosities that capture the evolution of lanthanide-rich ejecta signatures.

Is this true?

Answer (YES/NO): NO